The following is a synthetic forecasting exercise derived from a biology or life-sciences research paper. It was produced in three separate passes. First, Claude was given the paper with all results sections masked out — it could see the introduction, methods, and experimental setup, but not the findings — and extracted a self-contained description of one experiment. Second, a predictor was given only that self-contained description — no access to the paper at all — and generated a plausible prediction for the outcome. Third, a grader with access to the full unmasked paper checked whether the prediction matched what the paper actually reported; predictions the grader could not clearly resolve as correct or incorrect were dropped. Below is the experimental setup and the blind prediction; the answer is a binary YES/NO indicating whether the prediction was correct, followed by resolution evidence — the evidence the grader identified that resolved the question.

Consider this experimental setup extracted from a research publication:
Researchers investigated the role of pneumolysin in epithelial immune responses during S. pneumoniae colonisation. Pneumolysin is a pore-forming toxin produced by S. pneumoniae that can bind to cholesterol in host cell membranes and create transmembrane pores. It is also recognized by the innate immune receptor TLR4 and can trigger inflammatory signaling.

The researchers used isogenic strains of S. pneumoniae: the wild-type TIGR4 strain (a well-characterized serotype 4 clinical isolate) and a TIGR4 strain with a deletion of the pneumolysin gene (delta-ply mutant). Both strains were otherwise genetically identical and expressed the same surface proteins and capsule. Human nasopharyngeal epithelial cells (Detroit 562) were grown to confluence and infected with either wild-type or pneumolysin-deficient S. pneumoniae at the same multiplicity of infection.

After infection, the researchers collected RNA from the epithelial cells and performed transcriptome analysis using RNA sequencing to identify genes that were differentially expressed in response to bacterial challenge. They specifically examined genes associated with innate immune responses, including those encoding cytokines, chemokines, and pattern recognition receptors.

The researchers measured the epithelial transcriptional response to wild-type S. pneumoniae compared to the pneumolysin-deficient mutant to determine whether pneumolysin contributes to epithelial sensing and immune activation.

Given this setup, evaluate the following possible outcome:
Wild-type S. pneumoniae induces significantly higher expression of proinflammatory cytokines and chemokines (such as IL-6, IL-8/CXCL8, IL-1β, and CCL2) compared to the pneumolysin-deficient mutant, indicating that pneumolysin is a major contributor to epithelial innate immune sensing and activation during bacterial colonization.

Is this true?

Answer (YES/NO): YES